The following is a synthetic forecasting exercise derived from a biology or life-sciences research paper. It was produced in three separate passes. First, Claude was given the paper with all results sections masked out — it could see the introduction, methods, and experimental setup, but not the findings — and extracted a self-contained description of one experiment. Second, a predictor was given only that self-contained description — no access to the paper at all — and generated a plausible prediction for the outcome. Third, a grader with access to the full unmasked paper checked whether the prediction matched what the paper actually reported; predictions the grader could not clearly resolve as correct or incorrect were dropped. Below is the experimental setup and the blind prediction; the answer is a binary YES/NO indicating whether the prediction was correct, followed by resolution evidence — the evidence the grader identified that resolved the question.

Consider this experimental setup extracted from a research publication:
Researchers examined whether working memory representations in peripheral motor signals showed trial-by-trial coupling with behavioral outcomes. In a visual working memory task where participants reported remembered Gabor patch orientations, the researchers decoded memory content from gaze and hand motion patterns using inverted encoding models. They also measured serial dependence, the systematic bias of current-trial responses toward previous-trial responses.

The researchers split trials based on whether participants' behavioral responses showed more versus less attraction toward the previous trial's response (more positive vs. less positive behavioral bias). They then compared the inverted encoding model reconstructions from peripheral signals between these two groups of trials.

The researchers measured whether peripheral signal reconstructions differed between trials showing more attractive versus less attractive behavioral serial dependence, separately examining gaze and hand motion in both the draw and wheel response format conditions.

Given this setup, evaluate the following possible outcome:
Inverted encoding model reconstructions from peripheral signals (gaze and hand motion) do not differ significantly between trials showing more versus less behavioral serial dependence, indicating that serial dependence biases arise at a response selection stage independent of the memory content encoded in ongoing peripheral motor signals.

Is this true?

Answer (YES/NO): NO